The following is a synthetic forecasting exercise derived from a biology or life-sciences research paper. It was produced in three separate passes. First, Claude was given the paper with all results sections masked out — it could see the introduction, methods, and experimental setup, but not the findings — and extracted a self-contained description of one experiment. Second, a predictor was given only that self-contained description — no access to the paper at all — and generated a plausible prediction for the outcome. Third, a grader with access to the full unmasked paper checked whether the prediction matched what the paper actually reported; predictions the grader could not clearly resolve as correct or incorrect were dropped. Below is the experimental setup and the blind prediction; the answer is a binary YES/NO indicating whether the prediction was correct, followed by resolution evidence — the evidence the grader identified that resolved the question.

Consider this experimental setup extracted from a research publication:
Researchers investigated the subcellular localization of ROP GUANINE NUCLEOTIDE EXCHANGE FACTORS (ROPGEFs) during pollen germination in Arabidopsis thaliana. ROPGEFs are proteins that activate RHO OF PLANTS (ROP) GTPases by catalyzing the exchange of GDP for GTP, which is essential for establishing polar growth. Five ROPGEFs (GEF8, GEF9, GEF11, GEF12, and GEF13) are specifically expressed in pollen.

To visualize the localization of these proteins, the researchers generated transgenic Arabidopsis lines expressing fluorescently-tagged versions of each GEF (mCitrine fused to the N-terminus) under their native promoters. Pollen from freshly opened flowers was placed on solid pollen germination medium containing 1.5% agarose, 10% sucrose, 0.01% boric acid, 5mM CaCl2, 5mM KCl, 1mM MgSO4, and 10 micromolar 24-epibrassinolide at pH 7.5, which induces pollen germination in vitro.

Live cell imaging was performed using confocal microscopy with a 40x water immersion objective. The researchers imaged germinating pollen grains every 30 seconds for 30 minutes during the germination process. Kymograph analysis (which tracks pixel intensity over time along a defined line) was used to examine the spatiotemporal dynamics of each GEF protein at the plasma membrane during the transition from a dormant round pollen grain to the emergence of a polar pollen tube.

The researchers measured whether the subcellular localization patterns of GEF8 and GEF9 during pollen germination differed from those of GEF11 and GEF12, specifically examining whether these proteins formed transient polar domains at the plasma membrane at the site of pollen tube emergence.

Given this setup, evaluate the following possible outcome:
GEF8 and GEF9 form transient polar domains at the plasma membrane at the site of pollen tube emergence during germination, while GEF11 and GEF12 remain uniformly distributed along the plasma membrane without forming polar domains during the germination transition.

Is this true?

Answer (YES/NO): NO